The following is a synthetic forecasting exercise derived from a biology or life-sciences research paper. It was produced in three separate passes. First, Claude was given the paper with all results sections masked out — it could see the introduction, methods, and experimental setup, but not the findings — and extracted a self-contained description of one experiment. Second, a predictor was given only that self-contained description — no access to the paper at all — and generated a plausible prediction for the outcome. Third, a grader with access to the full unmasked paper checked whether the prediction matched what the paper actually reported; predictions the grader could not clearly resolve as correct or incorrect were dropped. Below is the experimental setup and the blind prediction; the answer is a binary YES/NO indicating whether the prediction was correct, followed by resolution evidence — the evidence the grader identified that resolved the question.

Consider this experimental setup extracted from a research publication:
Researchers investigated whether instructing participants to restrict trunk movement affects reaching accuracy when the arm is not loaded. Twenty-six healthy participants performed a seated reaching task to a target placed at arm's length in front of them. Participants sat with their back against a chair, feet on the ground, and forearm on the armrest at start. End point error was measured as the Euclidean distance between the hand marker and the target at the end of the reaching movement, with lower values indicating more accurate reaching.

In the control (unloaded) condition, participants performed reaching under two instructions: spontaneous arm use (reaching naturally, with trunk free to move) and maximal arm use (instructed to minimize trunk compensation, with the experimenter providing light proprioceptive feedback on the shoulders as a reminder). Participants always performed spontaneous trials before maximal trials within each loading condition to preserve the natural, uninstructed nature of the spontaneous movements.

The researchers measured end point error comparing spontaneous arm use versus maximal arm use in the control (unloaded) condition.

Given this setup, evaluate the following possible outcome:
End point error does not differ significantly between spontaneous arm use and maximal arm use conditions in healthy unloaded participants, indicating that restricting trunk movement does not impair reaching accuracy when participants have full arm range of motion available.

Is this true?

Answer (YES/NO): NO